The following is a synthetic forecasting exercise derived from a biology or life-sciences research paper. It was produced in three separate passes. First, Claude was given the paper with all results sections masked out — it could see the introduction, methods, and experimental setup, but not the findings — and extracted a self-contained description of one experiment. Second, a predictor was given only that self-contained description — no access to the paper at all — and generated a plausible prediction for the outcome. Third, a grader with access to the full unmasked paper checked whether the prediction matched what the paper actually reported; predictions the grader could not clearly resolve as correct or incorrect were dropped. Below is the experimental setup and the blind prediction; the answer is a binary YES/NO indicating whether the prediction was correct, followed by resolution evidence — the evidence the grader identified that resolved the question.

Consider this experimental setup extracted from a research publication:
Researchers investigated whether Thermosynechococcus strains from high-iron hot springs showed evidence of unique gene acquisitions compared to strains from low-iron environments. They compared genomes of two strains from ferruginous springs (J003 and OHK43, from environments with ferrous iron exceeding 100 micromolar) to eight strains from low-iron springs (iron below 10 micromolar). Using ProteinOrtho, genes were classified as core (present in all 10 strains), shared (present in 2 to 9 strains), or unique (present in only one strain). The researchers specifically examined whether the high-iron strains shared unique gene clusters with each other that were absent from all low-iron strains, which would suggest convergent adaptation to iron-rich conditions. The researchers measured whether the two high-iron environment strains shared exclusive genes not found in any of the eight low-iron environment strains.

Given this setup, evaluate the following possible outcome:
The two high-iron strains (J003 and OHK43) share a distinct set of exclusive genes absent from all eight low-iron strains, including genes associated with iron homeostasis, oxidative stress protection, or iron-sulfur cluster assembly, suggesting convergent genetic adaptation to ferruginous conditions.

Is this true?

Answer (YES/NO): NO